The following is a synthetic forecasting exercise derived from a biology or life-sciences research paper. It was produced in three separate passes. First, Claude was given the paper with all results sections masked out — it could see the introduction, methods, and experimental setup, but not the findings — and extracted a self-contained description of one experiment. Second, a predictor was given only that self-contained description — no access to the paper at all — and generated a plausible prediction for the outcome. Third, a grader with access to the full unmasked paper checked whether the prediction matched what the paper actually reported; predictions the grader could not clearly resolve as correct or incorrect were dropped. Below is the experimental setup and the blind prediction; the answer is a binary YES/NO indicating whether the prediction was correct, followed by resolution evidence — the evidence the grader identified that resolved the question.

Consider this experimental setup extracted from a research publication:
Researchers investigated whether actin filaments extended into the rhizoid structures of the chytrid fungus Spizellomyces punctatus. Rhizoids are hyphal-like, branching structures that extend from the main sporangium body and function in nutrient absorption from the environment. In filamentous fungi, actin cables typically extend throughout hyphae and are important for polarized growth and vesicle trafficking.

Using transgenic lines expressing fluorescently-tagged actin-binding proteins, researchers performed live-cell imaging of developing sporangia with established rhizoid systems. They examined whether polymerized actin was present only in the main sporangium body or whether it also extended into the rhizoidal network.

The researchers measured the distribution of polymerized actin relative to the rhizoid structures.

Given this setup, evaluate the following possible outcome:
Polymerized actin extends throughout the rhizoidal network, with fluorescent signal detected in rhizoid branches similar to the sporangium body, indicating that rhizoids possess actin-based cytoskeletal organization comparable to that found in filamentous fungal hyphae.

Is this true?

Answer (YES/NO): YES